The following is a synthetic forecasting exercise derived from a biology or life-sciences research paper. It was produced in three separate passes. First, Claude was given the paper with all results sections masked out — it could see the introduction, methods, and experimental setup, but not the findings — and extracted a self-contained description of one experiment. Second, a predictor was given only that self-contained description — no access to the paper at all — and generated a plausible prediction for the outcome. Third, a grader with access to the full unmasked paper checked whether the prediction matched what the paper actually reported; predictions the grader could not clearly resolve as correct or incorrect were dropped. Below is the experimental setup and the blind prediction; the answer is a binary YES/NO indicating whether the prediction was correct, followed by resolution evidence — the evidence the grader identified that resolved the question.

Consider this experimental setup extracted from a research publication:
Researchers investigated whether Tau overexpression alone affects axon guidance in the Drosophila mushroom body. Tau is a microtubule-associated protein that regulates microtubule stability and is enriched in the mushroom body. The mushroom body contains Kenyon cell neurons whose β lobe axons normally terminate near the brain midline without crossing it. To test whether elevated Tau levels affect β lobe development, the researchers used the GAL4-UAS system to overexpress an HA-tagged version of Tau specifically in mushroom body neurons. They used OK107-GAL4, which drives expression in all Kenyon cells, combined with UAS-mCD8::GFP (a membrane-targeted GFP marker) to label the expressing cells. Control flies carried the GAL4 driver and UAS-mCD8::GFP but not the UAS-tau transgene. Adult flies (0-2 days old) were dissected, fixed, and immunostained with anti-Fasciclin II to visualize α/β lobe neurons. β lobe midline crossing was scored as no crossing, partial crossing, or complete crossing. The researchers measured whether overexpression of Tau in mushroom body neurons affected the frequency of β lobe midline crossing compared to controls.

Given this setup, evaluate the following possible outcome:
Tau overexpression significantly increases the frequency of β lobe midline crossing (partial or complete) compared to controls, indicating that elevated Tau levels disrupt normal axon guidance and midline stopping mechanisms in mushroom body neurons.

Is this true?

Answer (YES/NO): YES